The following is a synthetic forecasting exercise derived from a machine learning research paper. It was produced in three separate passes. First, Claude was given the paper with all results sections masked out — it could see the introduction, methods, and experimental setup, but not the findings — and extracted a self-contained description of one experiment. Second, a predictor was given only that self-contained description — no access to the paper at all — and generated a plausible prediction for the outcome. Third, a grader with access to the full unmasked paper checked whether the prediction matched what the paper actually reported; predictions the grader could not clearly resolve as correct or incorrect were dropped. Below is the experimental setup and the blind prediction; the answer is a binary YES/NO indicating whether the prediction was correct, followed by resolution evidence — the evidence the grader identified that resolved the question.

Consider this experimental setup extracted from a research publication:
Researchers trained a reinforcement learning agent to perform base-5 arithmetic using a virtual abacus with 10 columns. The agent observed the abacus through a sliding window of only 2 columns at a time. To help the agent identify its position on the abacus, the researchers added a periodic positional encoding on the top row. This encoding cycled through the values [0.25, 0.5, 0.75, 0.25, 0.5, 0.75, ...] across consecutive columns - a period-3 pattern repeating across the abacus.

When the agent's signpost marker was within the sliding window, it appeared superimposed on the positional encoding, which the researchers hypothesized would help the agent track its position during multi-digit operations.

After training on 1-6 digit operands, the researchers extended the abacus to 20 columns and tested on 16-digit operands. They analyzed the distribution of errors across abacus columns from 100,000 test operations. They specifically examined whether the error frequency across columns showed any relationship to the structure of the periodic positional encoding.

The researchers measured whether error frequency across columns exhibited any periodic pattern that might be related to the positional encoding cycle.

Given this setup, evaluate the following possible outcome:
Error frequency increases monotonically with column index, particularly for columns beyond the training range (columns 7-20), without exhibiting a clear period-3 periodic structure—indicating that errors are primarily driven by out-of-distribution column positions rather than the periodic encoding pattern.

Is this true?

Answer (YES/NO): NO